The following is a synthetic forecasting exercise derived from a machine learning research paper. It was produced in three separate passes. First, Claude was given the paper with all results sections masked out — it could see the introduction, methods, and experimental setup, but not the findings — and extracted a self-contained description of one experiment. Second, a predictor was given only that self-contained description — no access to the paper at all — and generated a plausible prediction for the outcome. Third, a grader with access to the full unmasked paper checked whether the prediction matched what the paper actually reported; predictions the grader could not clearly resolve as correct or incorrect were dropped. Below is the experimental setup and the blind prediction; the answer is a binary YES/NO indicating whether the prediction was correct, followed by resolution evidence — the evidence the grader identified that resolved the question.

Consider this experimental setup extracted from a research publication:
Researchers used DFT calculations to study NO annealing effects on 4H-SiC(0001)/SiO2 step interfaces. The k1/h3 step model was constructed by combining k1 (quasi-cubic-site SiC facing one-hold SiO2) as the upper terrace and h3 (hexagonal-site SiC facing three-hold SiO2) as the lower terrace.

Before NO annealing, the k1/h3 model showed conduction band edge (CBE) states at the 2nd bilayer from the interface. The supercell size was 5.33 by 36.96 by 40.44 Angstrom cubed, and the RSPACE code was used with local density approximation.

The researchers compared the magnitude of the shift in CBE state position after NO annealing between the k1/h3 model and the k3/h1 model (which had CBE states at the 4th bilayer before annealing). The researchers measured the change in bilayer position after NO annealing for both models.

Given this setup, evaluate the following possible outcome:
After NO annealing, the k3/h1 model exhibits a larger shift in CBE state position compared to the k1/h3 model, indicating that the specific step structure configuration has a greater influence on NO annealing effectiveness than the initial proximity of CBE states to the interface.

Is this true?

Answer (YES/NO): NO